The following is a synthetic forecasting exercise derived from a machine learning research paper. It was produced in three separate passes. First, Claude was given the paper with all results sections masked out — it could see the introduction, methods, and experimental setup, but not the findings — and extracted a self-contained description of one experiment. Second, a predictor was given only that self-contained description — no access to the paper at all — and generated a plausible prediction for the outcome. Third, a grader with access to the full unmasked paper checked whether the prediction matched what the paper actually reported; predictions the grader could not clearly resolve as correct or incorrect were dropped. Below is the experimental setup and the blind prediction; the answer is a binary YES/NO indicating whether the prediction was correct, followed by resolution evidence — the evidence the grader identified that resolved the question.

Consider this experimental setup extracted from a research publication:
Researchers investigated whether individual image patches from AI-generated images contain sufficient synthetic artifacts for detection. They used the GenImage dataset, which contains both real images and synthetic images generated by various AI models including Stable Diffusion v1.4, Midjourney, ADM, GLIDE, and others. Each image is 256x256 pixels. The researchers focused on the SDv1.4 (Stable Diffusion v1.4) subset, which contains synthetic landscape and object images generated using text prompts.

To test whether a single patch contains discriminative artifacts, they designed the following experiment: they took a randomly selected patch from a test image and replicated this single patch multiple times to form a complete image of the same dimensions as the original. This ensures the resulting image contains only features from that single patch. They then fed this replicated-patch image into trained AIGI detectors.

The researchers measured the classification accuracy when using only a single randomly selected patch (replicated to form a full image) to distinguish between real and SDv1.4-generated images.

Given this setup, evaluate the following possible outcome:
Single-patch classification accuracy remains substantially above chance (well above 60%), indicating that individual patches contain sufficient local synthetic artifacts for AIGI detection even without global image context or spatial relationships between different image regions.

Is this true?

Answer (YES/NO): YES